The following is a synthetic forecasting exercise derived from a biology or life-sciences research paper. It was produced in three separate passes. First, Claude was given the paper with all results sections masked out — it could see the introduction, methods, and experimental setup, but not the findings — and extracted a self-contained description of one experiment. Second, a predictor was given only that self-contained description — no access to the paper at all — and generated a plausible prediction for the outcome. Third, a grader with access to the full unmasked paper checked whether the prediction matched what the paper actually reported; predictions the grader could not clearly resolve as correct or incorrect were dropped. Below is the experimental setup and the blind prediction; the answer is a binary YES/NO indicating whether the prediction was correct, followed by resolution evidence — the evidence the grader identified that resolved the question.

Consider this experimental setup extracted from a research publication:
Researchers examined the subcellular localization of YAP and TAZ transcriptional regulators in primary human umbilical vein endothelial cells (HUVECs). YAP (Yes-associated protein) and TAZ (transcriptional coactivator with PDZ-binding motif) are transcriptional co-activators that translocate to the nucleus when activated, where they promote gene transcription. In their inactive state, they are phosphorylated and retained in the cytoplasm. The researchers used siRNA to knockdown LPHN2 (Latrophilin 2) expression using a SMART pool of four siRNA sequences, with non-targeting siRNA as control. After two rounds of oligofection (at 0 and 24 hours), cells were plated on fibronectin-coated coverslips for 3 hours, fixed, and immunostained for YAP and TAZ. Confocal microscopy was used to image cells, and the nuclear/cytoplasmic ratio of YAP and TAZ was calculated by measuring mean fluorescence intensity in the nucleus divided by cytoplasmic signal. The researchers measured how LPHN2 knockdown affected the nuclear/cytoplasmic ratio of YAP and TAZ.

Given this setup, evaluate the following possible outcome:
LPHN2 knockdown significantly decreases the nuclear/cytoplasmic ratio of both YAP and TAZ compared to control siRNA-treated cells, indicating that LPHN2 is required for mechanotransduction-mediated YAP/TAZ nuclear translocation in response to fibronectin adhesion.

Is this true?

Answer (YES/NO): NO